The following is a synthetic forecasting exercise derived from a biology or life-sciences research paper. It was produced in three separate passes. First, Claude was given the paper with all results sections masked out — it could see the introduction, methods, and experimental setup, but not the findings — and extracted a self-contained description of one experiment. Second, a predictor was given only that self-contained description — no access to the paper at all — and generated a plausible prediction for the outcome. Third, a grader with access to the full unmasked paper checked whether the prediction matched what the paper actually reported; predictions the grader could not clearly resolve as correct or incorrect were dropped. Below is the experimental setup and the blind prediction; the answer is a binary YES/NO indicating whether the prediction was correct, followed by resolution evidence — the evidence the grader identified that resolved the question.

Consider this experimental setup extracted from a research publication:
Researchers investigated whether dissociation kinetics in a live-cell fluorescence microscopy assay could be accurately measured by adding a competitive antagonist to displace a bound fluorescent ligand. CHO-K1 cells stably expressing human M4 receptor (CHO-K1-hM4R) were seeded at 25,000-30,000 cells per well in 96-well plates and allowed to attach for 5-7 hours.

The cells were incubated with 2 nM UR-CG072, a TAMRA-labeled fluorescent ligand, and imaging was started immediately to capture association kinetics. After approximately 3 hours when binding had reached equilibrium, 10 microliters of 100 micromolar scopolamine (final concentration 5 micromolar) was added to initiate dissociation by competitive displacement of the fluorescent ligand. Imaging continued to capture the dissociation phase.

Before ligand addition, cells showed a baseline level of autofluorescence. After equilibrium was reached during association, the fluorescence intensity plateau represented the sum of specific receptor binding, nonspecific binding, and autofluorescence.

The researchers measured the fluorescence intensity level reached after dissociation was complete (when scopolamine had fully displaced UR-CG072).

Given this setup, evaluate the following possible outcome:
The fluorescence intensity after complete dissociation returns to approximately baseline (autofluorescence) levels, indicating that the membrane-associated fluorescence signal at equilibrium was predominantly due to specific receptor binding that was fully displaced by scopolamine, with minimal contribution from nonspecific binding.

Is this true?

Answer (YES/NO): YES